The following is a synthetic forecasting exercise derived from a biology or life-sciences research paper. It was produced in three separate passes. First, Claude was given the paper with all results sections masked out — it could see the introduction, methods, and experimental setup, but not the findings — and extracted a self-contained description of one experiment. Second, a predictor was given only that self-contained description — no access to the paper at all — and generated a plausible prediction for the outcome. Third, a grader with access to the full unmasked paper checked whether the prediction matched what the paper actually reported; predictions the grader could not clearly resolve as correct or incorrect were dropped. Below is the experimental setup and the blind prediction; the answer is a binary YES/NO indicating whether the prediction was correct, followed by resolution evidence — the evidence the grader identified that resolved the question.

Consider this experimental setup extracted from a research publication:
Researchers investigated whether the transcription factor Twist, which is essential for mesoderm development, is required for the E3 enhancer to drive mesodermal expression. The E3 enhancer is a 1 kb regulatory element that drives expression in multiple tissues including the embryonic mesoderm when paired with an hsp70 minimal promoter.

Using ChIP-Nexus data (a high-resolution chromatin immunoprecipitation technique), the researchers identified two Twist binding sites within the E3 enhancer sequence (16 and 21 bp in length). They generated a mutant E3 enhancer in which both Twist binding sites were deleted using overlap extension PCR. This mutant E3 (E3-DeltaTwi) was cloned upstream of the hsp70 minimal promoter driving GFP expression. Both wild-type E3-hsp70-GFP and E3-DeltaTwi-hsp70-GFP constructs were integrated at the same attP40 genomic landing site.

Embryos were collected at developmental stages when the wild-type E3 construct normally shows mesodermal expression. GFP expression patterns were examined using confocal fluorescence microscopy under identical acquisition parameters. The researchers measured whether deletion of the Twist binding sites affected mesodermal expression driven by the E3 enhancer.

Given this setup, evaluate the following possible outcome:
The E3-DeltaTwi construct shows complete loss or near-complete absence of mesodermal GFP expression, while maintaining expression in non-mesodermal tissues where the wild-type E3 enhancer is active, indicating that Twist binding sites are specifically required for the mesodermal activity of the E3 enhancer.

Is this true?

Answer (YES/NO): NO